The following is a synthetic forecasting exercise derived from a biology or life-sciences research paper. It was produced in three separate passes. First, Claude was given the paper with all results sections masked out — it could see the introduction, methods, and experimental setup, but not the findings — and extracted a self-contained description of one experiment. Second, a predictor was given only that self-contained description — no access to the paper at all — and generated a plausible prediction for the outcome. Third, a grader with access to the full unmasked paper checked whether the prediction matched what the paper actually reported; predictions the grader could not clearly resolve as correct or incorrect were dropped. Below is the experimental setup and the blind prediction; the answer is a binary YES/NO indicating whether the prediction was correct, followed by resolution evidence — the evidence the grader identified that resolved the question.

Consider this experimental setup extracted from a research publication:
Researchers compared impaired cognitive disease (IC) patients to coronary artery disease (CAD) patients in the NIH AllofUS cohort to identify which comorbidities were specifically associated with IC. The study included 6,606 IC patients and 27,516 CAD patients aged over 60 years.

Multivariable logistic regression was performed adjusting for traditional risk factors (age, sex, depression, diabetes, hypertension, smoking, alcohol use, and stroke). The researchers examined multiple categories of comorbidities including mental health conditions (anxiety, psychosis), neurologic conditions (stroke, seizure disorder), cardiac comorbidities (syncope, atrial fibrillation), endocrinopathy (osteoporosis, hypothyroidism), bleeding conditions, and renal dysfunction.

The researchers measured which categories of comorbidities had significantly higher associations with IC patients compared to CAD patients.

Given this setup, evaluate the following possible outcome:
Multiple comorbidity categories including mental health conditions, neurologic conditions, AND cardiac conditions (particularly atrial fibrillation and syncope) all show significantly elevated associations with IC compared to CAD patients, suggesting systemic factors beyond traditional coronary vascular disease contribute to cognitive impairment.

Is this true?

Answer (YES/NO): NO